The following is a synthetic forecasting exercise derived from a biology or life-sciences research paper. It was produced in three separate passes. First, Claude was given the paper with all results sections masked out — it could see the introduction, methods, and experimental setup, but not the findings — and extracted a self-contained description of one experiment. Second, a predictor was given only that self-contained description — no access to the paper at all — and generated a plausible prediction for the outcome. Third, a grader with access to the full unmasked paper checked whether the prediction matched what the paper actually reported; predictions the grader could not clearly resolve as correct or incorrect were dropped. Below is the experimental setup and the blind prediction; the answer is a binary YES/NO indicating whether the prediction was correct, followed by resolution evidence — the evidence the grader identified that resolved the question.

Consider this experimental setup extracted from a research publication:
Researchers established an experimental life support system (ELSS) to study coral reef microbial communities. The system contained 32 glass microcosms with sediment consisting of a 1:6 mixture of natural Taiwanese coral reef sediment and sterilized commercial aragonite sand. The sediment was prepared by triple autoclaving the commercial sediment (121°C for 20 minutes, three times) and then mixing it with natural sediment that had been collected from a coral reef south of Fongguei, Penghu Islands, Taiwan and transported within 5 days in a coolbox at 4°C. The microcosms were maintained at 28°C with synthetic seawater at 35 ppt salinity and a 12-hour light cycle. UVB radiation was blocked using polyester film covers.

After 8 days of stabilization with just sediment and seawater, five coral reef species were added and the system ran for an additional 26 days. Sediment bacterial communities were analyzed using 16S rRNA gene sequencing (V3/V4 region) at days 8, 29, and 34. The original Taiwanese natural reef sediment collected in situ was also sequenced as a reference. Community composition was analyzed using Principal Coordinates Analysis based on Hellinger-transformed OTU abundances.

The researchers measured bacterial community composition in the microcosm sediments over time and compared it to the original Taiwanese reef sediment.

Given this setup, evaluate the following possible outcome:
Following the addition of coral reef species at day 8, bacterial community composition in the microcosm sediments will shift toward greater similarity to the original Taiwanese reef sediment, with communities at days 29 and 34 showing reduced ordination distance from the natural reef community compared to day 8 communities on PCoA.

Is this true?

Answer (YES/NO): YES